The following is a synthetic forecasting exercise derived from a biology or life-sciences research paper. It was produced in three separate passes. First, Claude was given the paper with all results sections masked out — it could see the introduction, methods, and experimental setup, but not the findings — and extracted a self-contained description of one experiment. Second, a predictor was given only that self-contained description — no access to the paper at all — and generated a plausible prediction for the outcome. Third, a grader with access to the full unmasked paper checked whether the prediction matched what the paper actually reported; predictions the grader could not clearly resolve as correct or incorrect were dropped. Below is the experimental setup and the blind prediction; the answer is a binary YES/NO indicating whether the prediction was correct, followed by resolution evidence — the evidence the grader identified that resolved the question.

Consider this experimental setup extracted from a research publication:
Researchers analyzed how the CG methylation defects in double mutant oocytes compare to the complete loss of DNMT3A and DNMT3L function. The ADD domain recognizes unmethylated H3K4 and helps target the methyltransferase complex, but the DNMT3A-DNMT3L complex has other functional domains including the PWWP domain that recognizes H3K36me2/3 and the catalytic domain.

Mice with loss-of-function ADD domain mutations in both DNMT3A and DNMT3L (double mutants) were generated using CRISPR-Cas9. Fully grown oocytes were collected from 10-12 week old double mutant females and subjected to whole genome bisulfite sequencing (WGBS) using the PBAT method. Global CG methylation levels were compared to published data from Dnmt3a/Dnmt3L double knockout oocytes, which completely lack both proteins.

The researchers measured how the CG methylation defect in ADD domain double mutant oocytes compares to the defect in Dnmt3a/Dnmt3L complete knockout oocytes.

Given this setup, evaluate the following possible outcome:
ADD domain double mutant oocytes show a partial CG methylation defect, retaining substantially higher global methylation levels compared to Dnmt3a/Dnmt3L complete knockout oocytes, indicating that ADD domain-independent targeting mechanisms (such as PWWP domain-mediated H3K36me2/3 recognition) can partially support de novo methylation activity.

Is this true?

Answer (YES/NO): NO